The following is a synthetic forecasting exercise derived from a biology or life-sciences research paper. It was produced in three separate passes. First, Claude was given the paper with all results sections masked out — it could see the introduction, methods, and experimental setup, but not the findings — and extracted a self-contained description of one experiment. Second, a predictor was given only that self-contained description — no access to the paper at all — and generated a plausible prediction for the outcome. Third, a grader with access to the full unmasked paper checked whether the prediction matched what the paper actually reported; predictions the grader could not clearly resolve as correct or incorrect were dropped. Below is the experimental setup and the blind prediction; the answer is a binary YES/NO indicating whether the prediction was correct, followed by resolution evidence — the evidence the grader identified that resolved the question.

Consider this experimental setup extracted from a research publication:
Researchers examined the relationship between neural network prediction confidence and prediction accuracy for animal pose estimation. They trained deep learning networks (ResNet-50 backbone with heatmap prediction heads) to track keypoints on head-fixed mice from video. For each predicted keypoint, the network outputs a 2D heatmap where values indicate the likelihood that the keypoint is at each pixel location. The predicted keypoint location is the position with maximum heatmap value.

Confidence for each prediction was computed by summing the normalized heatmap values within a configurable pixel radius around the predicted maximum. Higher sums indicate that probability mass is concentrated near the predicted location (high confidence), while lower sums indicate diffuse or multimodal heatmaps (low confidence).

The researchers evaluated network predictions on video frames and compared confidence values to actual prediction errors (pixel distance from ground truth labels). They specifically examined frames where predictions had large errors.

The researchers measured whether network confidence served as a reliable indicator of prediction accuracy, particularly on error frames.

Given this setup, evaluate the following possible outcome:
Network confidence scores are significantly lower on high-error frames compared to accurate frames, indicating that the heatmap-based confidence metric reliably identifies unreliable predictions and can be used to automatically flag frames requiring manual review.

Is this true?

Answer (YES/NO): NO